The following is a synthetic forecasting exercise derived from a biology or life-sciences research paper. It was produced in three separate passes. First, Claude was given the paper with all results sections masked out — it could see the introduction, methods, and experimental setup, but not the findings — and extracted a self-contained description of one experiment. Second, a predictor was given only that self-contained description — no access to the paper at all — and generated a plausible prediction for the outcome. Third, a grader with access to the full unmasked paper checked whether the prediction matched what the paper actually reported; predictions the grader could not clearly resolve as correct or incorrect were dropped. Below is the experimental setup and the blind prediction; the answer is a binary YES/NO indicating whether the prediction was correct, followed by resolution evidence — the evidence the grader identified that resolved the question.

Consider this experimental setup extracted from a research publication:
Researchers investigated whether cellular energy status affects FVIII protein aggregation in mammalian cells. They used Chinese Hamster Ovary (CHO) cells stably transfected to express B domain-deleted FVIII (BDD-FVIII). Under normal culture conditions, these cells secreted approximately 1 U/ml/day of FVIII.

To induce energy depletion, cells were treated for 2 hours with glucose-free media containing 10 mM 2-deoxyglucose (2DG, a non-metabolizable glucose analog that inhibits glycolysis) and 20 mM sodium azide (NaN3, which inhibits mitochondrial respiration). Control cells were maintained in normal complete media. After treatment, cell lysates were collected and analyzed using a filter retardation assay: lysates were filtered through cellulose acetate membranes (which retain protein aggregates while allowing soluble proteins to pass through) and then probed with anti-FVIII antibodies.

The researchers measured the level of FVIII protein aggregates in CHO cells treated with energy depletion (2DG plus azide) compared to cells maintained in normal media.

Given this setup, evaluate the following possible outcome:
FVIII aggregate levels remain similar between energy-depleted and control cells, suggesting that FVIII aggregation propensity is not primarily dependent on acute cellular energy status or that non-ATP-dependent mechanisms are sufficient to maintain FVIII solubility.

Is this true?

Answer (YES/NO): NO